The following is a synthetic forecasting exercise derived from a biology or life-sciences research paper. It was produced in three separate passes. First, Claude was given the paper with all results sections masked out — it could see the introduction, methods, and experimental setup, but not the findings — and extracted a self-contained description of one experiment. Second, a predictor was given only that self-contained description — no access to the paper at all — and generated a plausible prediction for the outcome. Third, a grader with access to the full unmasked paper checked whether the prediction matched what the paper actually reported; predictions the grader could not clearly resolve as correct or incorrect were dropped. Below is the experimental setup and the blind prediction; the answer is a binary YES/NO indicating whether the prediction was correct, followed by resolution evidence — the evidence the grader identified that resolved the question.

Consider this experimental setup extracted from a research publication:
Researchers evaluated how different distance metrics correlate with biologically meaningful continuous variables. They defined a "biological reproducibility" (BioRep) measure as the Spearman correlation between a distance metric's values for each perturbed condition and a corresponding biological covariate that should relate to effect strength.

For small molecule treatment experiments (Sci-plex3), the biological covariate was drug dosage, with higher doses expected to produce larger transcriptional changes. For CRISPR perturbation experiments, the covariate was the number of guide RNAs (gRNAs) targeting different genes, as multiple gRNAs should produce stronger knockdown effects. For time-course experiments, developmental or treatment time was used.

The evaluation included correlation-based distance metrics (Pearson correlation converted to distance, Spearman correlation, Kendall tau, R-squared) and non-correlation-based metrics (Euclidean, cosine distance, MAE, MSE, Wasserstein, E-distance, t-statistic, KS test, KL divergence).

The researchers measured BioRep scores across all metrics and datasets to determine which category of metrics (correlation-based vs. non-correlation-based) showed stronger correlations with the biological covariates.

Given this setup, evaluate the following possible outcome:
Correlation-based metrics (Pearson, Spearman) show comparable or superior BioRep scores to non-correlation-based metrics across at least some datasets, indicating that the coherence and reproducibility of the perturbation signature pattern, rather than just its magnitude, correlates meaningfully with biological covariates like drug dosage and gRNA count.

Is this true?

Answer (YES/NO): YES